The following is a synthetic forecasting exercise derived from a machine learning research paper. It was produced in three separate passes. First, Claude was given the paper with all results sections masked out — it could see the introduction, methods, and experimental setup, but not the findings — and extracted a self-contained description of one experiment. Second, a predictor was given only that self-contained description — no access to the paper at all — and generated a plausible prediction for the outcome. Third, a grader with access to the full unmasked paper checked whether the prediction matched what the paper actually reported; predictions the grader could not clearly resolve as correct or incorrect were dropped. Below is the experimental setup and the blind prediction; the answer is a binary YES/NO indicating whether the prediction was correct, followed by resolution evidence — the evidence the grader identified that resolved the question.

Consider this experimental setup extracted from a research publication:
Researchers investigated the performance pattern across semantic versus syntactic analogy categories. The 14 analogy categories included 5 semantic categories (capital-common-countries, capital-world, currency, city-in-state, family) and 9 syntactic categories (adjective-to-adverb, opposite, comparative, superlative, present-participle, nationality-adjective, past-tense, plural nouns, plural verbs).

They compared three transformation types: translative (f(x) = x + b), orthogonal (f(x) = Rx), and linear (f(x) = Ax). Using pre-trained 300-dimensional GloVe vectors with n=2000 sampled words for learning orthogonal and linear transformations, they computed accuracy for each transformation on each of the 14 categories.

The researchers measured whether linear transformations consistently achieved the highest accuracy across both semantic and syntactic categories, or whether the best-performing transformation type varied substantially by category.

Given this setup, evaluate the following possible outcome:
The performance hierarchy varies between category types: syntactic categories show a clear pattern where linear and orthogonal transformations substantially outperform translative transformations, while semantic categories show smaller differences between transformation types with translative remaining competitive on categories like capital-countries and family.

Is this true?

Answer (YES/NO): NO